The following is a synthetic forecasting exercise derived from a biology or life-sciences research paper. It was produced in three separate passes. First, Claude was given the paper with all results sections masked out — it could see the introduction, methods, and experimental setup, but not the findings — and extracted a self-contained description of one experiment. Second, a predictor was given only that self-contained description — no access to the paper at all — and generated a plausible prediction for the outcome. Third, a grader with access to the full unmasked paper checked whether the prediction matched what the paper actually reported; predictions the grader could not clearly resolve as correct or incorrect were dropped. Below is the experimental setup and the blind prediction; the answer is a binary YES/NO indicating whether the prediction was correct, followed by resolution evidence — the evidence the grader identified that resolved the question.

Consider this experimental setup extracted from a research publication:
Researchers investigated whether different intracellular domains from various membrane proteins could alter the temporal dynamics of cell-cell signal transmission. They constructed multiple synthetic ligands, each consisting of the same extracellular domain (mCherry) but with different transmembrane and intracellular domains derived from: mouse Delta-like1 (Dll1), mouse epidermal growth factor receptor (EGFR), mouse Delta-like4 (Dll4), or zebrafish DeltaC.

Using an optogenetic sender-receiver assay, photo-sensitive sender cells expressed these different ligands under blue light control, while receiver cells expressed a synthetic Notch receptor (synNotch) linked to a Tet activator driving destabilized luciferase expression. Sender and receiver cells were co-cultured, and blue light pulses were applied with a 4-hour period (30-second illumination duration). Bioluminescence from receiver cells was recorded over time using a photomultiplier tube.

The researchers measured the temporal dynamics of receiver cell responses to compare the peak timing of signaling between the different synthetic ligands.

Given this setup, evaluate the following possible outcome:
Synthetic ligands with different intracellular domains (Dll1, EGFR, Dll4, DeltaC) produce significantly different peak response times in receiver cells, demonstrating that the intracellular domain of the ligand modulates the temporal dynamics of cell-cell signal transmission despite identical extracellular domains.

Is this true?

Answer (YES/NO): YES